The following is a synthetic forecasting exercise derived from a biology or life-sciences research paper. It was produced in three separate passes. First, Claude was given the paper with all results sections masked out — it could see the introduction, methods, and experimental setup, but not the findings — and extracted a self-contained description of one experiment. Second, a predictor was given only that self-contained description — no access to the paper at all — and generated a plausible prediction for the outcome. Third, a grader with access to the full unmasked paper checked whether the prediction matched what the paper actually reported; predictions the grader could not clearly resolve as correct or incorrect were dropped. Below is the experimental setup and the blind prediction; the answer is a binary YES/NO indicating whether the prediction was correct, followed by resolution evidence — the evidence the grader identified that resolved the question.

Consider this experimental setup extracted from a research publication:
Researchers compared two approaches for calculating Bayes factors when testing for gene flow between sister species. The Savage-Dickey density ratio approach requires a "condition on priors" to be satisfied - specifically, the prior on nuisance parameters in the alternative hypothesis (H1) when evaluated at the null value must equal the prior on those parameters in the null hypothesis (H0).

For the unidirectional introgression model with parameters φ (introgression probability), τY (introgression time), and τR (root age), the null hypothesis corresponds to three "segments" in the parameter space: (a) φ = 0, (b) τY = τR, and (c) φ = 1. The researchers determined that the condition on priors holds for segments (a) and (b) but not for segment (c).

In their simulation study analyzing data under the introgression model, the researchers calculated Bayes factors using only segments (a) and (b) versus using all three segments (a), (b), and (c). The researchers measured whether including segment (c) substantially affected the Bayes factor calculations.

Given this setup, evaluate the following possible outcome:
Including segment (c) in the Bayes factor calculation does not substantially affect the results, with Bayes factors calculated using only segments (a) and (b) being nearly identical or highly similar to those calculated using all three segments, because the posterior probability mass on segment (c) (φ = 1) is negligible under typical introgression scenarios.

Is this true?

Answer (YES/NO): YES